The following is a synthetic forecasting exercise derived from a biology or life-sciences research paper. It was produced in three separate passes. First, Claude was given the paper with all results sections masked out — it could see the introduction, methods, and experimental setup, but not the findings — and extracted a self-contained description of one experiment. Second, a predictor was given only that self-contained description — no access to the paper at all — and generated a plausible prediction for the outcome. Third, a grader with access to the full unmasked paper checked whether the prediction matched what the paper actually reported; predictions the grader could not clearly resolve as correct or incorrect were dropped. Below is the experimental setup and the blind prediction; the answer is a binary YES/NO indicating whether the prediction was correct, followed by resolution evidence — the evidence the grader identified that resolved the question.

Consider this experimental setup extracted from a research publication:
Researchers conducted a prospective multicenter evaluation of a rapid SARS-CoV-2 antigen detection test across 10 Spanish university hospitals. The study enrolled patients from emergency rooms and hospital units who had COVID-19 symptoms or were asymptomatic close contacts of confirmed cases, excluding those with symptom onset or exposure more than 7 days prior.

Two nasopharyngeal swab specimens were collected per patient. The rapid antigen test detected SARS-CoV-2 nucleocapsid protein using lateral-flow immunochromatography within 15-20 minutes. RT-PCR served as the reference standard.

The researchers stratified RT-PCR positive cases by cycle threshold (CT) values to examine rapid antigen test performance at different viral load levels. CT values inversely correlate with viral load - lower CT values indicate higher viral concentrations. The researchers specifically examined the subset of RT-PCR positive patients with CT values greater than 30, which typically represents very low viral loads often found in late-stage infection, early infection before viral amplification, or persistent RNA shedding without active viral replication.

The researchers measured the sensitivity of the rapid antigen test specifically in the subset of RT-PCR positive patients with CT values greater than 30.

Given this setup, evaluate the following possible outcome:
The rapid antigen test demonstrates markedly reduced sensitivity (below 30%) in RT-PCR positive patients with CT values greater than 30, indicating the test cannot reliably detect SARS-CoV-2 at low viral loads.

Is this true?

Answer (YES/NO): NO